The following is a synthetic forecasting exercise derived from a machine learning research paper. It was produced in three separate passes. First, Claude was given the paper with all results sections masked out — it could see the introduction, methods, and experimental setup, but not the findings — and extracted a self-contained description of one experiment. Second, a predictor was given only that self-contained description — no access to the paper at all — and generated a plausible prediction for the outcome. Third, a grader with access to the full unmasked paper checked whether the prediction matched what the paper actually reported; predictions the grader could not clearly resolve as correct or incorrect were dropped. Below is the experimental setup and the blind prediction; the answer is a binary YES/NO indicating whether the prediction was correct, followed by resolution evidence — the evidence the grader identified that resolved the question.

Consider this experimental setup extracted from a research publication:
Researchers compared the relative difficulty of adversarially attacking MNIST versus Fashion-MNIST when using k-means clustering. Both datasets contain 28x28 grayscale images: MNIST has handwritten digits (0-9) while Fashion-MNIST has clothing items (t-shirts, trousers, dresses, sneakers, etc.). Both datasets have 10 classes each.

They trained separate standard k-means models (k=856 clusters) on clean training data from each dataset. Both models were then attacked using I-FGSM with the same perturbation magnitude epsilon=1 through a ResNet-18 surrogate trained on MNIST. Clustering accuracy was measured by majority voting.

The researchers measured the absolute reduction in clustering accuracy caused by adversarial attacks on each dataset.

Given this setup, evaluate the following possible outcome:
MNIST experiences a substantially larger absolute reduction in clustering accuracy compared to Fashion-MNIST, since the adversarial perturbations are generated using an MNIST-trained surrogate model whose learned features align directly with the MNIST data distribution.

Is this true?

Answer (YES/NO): YES